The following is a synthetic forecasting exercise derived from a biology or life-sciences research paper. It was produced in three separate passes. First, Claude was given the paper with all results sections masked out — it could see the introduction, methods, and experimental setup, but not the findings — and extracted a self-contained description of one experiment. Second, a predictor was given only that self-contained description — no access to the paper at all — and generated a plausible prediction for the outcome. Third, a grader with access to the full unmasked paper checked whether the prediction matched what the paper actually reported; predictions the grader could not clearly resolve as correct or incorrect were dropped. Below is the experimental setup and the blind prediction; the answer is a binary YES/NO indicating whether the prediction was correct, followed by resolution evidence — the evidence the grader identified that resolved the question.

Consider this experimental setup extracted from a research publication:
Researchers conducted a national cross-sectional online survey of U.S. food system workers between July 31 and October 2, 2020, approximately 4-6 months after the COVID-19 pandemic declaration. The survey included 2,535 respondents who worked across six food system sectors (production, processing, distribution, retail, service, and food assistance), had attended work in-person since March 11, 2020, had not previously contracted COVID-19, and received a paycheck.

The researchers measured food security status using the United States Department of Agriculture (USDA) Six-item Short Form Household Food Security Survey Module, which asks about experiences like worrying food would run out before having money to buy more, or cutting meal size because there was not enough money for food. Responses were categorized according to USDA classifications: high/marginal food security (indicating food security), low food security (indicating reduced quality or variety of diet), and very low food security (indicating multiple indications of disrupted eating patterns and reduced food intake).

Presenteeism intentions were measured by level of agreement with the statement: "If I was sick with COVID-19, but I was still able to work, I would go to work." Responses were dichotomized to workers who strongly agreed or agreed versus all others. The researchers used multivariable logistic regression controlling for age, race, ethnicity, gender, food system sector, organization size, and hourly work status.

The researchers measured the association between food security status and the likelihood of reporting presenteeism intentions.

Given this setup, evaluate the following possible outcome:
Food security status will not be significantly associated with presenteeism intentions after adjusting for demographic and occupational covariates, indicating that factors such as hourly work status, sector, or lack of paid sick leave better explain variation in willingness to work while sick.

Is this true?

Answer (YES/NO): NO